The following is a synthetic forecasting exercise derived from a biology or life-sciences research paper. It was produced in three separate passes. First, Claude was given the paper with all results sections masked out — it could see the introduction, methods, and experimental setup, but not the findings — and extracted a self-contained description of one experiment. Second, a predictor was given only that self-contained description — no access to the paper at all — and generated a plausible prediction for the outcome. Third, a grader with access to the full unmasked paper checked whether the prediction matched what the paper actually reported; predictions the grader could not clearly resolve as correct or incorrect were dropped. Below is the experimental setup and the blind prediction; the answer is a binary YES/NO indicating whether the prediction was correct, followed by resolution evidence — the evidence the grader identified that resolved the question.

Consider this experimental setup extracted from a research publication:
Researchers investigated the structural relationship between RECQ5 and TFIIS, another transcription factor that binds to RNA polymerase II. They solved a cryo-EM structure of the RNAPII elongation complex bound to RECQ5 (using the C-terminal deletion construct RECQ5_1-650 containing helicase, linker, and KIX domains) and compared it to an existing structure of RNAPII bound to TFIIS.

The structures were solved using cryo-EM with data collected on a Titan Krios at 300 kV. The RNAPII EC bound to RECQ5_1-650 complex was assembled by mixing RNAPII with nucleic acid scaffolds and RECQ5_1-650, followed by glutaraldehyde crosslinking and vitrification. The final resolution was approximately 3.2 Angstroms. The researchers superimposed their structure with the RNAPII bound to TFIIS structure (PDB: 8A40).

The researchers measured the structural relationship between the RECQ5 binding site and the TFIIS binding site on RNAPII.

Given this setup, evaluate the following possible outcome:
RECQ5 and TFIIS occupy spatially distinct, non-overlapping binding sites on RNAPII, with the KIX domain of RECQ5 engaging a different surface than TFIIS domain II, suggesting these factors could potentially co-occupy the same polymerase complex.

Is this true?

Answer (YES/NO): NO